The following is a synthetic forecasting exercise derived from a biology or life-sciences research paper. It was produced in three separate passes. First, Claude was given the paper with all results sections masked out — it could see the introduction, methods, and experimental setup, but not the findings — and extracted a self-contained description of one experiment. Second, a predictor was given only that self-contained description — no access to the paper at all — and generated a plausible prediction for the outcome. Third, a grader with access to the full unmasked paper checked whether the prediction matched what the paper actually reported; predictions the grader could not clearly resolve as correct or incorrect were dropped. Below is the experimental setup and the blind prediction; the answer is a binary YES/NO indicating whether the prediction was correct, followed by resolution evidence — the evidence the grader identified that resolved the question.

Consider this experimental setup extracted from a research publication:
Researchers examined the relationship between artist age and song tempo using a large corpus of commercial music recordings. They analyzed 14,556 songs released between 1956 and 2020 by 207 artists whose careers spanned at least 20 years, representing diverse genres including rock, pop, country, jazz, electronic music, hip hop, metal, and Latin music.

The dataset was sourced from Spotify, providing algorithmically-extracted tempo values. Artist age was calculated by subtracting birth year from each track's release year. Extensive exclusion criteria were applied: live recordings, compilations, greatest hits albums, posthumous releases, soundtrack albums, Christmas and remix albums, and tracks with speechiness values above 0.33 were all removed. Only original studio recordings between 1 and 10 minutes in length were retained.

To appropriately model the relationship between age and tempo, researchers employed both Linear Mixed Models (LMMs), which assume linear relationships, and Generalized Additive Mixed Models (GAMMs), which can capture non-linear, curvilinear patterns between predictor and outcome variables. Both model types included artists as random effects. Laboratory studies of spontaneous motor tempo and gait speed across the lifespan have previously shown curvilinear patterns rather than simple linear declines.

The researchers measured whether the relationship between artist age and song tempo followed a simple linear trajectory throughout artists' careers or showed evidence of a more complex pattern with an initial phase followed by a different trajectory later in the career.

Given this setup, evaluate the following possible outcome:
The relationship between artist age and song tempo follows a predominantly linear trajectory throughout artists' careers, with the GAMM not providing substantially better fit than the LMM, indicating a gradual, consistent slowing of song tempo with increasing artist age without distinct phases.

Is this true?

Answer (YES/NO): NO